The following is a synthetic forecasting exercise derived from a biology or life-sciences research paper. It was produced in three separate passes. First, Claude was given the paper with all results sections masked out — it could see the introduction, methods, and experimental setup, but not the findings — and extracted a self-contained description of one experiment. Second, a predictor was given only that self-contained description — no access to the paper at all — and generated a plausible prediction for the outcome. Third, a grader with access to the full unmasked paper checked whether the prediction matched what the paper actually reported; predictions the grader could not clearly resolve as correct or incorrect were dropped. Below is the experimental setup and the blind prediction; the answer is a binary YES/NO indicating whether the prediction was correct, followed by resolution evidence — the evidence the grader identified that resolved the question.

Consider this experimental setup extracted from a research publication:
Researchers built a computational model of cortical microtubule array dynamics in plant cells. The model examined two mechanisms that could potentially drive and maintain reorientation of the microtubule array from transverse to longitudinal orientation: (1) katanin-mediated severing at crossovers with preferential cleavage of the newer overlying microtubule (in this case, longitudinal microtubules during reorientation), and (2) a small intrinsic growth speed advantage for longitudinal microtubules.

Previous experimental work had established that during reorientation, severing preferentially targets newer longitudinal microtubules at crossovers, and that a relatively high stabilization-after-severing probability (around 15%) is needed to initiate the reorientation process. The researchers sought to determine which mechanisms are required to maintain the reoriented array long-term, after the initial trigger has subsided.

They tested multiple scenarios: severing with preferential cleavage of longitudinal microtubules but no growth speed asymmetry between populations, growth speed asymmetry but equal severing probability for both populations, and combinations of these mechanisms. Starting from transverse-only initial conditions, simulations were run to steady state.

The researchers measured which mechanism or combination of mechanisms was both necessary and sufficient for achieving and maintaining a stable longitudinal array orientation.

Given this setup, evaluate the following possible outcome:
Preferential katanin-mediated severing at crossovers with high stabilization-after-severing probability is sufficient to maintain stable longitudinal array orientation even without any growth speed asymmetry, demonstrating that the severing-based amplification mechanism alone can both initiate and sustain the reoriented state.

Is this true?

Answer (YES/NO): NO